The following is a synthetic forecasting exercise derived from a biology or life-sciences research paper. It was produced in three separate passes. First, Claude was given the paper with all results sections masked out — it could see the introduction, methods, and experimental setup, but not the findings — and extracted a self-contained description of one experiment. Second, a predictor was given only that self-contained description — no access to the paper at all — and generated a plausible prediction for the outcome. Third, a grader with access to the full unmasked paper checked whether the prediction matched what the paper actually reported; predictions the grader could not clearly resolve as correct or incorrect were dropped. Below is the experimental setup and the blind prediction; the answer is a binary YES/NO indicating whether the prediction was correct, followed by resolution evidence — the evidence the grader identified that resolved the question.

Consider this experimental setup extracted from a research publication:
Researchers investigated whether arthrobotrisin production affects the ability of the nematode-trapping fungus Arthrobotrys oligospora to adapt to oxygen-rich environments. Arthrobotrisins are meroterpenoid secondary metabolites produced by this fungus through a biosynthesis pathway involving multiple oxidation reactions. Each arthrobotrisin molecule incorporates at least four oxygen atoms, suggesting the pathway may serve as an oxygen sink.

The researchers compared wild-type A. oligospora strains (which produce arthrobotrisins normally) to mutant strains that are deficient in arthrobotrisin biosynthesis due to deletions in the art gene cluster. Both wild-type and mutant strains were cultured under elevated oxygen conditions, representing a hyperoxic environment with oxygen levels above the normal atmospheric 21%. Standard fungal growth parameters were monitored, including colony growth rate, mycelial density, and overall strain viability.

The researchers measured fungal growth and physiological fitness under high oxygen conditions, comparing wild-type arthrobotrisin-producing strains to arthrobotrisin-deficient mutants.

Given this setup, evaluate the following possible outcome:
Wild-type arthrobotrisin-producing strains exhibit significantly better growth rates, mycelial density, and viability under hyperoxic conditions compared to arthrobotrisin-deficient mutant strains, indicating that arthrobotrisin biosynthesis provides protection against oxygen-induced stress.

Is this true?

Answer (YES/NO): YES